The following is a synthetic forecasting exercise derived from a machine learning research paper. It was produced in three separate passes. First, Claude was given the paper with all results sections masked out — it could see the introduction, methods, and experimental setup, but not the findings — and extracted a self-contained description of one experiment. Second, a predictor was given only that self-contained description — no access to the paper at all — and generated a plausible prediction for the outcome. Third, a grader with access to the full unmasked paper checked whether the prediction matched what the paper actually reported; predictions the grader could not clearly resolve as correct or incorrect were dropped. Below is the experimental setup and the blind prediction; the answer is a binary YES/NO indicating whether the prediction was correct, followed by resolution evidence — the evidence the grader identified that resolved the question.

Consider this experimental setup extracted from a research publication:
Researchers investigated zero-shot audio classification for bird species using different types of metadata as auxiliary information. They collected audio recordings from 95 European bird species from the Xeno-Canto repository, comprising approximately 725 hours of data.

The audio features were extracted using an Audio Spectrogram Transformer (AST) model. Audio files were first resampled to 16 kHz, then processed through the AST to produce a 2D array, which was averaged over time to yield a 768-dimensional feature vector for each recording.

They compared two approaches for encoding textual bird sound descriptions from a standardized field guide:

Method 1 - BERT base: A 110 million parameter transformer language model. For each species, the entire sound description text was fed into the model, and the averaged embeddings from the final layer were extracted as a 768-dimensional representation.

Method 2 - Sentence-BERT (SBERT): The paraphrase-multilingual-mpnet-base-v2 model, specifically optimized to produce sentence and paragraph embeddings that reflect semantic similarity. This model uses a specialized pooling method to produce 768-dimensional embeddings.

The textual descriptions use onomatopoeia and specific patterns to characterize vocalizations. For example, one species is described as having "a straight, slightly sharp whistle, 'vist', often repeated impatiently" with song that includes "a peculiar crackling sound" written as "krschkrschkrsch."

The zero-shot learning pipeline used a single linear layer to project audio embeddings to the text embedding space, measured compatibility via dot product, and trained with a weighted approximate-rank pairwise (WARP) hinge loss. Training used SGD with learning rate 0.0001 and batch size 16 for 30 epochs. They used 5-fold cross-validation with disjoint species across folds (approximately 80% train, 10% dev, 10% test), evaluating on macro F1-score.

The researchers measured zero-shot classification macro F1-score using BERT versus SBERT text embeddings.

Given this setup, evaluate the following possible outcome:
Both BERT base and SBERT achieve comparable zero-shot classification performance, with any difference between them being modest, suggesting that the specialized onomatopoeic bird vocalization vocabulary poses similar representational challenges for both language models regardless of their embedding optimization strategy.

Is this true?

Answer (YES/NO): YES